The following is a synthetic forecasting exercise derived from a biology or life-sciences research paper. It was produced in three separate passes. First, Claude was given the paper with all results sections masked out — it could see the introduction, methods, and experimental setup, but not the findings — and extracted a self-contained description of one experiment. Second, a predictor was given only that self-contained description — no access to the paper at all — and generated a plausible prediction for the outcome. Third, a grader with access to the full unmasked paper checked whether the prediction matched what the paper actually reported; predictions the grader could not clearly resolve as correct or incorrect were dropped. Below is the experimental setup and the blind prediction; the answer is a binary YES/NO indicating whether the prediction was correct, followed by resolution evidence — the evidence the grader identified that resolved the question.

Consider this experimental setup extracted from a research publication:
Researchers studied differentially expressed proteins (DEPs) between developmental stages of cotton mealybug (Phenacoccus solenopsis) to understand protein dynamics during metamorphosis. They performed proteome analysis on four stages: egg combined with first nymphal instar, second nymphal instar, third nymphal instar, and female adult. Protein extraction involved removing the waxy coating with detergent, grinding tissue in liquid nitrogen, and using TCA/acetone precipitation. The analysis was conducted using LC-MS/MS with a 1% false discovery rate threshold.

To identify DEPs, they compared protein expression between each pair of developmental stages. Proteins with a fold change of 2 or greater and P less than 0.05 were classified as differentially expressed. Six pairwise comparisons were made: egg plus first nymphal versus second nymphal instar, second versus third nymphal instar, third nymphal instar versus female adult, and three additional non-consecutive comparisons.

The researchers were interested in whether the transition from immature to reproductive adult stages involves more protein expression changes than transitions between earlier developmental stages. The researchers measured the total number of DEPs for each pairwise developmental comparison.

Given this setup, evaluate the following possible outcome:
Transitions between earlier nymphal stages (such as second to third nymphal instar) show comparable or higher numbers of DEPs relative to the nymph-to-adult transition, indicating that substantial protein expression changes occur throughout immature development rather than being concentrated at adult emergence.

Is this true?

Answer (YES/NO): NO